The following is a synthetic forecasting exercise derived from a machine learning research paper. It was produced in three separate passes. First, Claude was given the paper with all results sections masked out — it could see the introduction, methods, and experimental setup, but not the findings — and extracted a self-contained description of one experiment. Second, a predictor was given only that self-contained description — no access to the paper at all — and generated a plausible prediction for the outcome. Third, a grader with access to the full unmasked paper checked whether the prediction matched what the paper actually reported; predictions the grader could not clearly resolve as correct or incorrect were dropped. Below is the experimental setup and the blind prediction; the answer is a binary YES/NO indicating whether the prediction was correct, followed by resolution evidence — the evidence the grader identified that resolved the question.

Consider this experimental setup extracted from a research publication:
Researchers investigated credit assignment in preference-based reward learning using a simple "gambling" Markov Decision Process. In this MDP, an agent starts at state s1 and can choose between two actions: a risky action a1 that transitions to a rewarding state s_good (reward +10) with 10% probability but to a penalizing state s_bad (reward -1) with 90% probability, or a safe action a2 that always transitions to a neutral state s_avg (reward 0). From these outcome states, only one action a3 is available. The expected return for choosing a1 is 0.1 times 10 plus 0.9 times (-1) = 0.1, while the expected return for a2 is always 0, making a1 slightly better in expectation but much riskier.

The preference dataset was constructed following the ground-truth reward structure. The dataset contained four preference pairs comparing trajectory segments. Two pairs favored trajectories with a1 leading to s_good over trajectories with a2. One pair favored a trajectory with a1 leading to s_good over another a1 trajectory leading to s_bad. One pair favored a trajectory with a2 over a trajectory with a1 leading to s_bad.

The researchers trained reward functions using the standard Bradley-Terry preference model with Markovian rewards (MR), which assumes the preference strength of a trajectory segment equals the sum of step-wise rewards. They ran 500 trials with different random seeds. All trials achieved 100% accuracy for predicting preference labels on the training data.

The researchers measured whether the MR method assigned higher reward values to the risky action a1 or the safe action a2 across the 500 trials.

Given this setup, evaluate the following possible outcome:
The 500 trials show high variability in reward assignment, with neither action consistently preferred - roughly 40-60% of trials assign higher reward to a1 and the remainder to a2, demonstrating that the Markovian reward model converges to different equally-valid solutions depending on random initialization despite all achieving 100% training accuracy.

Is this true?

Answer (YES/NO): YES